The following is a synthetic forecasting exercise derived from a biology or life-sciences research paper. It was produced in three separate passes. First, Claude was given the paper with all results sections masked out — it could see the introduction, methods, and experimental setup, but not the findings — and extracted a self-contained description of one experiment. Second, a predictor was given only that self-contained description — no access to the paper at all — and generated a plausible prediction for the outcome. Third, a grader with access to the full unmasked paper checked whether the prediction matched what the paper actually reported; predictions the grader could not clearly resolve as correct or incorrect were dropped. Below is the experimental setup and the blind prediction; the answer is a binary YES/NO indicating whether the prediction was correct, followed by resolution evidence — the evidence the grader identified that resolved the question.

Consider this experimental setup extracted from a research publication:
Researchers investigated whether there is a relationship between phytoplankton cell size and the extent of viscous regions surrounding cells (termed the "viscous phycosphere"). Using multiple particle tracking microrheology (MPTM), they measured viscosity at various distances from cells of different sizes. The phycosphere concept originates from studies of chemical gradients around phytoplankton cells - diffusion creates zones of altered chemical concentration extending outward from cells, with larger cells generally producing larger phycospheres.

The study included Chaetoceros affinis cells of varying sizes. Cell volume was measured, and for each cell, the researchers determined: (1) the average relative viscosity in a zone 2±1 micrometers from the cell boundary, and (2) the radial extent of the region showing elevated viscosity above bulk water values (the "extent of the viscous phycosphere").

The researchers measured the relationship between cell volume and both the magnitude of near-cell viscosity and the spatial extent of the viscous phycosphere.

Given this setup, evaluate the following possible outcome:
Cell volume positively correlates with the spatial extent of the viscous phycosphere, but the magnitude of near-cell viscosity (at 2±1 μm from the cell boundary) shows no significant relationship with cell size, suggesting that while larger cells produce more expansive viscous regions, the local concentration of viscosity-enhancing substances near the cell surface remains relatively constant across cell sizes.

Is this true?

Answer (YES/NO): NO